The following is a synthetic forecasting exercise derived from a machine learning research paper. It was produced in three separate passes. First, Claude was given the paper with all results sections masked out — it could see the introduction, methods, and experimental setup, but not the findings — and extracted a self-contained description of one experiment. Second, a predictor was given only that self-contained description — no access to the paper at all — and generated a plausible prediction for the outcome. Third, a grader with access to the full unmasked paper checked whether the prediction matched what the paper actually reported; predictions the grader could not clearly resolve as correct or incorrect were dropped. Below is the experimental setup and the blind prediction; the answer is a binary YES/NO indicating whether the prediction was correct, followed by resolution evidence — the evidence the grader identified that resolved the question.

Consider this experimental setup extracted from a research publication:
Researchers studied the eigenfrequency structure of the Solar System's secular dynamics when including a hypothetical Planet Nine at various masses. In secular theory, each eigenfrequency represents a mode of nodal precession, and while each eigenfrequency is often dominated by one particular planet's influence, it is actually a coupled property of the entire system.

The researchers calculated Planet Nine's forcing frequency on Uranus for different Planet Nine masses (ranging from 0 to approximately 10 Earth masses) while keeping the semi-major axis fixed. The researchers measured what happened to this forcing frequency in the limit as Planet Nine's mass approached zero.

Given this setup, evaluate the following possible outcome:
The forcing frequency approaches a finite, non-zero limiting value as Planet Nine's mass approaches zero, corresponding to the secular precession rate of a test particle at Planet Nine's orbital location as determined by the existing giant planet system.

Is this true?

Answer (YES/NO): YES